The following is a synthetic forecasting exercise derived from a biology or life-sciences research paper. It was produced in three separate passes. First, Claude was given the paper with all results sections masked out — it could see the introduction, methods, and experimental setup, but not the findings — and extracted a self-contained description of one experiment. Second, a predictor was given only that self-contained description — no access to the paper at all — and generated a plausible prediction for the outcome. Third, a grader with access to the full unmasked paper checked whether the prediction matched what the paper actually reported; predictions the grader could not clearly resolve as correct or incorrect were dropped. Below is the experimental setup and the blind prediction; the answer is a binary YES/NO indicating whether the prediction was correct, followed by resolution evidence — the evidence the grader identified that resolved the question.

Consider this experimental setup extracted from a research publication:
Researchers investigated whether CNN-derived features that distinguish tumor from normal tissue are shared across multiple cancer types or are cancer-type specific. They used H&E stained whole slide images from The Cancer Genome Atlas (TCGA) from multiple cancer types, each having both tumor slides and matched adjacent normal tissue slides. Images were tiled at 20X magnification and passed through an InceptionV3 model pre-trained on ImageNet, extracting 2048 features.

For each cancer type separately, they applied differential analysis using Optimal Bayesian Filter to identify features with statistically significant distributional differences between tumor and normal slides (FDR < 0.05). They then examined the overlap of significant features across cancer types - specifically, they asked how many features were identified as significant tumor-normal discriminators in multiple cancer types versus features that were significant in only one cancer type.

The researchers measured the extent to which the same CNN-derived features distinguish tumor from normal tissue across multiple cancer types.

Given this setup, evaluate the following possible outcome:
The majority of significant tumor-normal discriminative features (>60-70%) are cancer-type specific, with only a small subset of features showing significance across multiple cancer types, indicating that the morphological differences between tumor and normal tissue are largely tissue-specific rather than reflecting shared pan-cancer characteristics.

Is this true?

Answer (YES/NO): NO